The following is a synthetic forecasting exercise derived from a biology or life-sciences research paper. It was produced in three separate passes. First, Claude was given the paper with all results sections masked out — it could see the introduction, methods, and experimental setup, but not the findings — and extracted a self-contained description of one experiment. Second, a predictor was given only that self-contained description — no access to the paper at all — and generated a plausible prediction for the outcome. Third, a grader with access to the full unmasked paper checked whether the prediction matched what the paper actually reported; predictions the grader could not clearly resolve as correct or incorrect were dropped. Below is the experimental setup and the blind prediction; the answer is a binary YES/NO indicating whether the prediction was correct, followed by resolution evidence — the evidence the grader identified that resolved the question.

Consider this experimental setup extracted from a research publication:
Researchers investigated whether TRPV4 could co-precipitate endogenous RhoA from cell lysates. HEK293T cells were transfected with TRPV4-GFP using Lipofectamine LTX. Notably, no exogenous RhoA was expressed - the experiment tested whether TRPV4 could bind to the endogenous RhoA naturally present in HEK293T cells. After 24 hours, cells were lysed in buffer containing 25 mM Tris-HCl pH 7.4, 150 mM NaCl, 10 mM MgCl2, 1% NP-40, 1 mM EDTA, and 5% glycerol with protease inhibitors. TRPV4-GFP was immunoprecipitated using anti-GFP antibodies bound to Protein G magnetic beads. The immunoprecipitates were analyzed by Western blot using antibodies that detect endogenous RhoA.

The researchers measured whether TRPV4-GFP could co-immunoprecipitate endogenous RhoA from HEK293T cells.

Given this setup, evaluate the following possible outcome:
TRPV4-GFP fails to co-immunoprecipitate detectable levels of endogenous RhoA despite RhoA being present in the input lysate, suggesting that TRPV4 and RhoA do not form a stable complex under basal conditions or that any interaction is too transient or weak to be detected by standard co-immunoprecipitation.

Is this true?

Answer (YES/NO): NO